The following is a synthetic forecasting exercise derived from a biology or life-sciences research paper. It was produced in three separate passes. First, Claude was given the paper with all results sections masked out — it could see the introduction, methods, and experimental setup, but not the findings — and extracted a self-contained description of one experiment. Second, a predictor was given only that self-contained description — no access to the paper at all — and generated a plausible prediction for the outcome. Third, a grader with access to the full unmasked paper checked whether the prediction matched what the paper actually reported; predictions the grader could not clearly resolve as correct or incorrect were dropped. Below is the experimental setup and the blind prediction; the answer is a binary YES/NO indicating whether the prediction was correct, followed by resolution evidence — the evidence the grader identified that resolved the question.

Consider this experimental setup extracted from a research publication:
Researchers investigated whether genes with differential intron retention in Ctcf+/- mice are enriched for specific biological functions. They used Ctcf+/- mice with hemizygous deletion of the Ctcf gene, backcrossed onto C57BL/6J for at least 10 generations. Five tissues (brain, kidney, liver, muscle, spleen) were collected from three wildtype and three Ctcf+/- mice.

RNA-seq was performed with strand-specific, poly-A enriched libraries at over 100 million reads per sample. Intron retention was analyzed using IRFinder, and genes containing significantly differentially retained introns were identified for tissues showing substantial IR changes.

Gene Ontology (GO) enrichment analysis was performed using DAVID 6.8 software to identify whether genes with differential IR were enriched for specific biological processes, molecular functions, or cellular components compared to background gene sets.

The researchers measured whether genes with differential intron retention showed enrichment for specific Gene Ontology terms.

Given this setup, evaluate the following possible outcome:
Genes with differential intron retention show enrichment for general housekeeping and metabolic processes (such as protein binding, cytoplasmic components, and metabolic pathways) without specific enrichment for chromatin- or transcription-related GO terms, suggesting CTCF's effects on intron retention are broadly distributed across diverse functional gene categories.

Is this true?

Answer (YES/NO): NO